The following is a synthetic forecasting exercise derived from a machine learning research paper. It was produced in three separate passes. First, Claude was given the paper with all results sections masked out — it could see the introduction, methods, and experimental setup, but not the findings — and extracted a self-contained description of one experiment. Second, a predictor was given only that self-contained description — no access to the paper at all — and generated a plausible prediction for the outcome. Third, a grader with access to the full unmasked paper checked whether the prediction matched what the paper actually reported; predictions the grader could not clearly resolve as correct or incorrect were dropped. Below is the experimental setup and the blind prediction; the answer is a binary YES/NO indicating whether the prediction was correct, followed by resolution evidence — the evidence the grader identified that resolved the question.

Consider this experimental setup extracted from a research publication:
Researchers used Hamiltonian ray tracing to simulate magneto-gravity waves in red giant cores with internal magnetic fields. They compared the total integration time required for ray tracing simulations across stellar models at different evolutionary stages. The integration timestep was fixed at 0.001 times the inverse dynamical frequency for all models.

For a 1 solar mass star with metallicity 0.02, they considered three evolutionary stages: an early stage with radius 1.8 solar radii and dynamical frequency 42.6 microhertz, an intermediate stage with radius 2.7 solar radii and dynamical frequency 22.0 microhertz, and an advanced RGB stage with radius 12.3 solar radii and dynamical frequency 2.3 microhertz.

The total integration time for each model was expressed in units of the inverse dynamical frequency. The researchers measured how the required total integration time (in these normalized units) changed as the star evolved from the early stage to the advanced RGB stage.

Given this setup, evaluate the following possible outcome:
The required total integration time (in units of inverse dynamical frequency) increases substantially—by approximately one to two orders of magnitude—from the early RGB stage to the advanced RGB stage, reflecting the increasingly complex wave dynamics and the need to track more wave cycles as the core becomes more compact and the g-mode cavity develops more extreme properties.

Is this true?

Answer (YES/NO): YES